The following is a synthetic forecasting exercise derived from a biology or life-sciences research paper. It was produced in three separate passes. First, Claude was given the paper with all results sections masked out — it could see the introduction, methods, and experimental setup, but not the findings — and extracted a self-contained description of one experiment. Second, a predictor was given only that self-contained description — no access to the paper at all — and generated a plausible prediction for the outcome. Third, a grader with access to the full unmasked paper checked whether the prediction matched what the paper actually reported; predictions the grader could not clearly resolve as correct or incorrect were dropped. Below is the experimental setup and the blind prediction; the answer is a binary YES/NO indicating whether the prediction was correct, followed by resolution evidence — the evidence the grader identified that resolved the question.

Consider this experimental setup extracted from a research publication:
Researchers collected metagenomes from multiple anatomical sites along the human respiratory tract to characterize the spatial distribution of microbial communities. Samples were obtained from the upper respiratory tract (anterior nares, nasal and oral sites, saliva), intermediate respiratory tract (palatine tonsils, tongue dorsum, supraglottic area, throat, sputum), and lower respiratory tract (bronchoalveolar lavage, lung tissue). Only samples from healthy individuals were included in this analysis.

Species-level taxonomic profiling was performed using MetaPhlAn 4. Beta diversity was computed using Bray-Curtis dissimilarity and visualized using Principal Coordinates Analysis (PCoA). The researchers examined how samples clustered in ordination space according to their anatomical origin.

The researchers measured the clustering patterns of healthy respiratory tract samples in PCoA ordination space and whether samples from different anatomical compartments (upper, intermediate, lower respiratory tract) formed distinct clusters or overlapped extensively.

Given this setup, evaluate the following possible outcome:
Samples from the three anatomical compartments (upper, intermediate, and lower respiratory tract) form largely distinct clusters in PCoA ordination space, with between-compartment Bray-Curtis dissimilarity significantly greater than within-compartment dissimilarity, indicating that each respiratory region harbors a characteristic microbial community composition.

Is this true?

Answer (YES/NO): NO